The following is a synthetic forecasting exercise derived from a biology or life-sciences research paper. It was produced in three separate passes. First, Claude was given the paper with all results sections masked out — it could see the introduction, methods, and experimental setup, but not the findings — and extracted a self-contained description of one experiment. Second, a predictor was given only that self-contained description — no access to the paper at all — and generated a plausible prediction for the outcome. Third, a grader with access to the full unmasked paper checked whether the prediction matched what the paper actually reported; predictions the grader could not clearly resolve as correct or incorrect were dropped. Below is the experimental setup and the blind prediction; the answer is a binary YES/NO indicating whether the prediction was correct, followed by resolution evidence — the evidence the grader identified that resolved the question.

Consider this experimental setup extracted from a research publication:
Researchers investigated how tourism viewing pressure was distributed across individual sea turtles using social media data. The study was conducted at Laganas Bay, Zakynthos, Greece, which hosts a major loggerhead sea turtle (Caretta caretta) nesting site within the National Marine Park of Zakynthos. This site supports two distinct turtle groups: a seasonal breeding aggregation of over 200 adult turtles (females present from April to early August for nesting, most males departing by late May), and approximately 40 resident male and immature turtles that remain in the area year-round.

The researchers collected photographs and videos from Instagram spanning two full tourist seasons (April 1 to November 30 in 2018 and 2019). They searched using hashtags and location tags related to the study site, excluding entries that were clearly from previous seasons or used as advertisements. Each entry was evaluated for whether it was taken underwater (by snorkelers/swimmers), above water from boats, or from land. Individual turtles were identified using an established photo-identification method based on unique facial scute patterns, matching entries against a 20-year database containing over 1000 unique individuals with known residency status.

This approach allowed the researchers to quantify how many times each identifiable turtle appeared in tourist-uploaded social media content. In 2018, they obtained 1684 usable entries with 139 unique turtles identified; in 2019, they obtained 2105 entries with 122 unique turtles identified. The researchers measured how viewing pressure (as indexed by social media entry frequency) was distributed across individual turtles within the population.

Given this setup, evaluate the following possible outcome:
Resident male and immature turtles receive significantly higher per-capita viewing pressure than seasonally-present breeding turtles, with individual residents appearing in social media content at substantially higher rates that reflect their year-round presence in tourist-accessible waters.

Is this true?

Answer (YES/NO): YES